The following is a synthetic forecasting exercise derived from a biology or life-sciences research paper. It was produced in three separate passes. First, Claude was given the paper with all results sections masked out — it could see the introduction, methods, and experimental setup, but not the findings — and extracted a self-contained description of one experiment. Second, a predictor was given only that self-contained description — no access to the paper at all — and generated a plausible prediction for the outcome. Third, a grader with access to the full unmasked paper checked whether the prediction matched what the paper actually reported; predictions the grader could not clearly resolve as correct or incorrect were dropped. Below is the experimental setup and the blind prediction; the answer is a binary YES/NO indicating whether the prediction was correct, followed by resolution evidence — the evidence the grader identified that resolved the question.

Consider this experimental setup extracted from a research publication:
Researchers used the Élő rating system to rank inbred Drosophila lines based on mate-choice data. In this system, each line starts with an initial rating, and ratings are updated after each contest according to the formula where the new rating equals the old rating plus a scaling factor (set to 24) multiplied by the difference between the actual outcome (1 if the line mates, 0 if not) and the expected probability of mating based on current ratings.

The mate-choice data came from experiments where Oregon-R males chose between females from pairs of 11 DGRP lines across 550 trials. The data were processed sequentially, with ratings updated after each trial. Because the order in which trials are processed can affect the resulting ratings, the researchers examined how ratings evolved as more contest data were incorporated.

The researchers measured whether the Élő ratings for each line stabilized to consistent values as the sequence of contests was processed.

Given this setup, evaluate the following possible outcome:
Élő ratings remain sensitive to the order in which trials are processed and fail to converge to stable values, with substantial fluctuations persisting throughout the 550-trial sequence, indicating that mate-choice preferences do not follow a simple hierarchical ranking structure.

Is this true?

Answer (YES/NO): NO